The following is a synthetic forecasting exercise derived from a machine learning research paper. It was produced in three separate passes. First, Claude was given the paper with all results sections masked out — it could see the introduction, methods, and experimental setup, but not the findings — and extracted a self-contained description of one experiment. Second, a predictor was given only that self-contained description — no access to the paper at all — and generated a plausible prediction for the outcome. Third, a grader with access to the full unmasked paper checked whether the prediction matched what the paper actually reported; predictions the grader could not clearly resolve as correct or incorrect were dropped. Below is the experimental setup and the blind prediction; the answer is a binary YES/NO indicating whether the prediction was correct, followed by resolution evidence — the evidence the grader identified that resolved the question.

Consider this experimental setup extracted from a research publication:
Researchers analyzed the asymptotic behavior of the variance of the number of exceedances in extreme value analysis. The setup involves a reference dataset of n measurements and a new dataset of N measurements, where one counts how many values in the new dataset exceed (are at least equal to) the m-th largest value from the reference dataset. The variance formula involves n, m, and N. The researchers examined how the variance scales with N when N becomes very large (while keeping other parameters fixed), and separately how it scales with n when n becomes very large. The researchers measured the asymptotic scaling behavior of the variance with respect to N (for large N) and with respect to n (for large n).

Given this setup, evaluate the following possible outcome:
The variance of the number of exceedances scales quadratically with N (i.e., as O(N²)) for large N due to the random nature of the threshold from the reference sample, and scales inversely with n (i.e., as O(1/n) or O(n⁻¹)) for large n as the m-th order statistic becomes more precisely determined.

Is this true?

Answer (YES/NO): YES